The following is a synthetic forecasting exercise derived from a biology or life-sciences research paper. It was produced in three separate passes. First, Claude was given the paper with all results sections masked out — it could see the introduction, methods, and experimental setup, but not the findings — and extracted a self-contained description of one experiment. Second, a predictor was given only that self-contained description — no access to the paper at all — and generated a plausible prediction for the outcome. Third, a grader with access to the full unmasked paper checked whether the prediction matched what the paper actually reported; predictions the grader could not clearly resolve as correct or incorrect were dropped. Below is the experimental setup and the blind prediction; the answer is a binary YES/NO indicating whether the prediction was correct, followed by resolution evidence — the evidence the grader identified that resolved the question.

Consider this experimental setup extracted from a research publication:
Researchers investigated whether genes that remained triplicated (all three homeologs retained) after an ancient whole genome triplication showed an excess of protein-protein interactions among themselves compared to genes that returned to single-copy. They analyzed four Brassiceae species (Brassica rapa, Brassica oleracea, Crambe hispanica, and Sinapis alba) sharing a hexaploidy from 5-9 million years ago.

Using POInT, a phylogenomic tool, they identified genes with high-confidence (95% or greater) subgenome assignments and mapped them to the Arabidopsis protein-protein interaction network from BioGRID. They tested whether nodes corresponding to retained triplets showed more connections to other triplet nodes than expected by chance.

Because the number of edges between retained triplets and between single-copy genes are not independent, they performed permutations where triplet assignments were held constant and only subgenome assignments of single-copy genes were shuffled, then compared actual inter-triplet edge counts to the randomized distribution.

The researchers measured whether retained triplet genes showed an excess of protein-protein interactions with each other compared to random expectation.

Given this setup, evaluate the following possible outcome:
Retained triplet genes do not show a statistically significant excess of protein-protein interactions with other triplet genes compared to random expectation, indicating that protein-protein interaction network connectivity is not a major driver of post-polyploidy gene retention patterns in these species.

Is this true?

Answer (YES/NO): NO